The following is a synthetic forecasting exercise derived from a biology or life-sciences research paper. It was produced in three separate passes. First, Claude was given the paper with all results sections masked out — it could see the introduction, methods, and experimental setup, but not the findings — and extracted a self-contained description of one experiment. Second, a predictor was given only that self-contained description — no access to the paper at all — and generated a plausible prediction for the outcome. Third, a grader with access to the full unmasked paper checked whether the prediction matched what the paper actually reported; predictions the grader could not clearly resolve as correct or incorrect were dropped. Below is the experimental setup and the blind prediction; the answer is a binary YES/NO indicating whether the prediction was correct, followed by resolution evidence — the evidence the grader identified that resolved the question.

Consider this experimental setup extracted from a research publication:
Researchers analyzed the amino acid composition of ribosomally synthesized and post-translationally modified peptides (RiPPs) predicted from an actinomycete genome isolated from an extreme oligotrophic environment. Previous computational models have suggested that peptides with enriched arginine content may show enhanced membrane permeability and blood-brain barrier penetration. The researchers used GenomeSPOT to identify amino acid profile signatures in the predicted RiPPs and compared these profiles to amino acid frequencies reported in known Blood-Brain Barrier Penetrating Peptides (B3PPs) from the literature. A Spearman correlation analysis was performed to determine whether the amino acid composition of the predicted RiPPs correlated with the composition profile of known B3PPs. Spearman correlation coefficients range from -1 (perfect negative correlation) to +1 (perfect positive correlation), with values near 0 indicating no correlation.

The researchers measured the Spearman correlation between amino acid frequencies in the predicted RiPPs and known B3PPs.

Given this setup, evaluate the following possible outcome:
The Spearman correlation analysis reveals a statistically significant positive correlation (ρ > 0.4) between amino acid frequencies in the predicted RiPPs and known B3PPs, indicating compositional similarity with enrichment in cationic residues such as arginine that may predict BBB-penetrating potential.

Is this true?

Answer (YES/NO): NO